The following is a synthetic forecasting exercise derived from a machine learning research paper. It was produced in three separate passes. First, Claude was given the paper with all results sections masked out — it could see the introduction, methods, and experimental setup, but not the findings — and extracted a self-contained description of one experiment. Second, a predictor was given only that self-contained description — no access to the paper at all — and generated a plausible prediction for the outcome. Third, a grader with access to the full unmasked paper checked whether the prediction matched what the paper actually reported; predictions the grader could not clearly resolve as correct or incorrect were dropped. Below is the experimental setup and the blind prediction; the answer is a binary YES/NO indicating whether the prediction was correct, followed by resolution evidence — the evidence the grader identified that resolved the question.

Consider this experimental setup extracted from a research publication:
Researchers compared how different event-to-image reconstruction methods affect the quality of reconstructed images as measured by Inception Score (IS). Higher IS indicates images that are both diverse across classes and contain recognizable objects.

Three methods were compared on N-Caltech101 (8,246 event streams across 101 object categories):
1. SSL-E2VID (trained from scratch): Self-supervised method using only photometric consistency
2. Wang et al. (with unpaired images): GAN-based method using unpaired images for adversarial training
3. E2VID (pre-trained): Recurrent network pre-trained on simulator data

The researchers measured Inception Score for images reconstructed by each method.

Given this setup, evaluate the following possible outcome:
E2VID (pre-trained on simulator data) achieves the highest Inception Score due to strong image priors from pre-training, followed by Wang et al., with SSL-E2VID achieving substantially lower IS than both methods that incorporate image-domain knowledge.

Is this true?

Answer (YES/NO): YES